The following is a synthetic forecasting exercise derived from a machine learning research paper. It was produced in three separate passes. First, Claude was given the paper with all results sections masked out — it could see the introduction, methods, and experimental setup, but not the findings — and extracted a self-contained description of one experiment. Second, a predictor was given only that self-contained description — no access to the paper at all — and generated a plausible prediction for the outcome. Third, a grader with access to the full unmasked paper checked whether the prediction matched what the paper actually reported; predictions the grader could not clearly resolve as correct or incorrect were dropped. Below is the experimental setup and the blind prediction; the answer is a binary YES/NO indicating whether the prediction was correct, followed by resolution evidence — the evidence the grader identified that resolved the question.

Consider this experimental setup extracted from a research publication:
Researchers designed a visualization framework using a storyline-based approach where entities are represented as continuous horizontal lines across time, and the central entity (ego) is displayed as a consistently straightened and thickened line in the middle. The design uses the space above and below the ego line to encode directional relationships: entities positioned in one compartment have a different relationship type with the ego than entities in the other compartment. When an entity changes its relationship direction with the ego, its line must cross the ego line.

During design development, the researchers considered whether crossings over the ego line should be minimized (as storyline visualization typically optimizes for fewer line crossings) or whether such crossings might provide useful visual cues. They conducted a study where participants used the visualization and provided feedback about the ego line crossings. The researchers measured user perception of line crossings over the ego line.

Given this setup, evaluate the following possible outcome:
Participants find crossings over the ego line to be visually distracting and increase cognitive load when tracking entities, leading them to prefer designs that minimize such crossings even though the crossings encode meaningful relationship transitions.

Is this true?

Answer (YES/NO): NO